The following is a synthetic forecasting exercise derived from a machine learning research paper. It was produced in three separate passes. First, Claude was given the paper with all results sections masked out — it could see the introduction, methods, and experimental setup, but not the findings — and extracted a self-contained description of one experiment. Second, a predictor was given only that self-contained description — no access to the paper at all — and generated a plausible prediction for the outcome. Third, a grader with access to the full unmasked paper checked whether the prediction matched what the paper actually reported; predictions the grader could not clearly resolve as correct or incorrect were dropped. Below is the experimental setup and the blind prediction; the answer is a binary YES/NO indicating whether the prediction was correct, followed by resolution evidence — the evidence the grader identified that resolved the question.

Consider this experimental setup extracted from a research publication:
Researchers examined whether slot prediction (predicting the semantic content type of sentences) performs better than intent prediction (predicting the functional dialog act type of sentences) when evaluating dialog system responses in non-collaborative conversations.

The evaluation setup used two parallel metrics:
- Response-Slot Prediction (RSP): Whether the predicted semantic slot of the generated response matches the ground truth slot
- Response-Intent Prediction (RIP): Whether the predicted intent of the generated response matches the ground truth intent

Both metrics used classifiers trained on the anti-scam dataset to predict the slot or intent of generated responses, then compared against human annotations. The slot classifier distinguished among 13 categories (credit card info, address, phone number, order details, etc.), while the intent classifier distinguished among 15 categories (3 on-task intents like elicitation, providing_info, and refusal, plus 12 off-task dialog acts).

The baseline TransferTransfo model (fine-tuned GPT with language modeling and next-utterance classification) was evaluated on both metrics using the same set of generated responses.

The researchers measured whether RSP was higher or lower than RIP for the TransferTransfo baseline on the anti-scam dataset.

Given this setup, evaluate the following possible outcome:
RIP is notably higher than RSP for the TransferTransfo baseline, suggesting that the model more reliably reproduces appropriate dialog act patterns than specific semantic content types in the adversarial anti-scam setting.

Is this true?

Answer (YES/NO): NO